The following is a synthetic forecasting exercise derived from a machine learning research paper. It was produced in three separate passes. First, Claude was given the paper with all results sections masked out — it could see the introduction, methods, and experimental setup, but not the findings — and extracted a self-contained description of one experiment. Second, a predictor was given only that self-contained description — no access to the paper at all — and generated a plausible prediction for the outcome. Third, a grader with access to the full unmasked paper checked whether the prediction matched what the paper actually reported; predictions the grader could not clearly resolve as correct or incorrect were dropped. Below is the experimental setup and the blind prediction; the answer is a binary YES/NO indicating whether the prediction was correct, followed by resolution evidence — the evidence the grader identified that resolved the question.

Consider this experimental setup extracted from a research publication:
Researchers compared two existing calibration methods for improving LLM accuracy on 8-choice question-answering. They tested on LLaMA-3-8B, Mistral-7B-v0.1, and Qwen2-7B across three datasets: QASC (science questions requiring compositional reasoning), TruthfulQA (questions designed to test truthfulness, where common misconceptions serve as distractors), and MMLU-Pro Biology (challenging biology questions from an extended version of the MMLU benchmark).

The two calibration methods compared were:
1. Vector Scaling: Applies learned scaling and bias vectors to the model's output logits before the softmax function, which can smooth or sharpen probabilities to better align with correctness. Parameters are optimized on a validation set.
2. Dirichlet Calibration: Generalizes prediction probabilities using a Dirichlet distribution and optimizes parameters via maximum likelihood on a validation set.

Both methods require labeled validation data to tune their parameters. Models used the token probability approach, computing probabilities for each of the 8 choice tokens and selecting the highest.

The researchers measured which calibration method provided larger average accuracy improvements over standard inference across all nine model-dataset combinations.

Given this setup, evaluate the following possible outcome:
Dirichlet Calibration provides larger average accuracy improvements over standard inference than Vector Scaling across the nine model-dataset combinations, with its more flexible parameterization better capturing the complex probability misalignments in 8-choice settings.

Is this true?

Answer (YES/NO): NO